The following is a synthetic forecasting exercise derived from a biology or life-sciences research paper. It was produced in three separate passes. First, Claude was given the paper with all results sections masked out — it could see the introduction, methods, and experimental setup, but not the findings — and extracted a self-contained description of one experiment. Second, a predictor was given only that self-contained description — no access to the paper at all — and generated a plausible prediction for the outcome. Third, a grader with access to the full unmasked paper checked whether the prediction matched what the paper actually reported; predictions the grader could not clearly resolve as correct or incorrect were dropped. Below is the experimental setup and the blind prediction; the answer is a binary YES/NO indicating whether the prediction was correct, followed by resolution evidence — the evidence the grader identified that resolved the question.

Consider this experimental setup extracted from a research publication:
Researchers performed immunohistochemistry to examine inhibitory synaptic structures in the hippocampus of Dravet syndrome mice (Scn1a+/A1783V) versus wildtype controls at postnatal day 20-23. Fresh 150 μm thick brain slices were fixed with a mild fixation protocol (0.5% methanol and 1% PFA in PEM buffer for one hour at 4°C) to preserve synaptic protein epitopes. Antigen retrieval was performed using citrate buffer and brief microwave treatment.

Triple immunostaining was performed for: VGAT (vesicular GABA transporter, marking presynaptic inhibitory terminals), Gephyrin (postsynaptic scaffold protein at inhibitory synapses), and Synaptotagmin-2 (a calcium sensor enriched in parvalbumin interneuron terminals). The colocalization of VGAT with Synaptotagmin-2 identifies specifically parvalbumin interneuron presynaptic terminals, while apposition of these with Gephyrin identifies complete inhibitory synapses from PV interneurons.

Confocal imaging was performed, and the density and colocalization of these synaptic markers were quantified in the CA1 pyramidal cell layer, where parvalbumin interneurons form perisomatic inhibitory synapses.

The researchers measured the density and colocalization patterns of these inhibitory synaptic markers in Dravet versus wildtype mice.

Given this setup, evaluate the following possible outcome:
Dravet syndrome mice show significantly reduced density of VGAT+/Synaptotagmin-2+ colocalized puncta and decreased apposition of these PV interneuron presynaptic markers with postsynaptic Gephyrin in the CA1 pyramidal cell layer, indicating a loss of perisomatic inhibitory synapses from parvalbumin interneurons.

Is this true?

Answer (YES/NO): NO